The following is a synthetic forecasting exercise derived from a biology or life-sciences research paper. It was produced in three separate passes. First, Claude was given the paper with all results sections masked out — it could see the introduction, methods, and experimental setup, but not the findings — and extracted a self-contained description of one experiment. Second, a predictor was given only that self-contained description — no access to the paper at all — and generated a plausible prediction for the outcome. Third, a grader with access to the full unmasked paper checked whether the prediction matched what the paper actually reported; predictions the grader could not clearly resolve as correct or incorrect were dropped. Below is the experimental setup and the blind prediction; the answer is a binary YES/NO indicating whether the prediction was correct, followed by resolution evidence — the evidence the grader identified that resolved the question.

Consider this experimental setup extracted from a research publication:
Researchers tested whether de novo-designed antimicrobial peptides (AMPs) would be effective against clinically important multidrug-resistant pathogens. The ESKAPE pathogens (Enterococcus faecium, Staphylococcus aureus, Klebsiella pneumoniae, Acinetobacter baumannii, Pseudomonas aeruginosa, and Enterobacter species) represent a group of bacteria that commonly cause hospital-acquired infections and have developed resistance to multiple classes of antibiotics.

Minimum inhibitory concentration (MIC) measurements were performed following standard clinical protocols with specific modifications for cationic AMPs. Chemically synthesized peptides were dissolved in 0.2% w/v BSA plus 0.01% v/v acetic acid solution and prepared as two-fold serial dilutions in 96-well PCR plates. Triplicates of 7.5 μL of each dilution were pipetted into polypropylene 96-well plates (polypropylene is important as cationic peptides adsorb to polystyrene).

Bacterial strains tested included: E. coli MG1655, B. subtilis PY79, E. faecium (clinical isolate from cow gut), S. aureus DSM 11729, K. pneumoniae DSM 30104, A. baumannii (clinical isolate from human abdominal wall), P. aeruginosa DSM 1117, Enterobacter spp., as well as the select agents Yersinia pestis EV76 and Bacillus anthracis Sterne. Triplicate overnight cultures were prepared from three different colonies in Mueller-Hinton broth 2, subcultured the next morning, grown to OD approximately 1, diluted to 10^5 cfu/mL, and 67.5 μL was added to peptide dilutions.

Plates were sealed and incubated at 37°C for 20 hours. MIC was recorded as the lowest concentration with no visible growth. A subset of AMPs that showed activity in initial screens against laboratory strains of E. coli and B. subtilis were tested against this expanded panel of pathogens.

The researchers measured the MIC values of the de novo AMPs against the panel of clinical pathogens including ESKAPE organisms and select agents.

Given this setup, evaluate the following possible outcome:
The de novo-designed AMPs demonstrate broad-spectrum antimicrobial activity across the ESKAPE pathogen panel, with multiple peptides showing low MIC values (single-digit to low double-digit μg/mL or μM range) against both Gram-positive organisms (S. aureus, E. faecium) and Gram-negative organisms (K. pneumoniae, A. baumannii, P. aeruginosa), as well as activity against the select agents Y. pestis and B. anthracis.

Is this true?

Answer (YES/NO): YES